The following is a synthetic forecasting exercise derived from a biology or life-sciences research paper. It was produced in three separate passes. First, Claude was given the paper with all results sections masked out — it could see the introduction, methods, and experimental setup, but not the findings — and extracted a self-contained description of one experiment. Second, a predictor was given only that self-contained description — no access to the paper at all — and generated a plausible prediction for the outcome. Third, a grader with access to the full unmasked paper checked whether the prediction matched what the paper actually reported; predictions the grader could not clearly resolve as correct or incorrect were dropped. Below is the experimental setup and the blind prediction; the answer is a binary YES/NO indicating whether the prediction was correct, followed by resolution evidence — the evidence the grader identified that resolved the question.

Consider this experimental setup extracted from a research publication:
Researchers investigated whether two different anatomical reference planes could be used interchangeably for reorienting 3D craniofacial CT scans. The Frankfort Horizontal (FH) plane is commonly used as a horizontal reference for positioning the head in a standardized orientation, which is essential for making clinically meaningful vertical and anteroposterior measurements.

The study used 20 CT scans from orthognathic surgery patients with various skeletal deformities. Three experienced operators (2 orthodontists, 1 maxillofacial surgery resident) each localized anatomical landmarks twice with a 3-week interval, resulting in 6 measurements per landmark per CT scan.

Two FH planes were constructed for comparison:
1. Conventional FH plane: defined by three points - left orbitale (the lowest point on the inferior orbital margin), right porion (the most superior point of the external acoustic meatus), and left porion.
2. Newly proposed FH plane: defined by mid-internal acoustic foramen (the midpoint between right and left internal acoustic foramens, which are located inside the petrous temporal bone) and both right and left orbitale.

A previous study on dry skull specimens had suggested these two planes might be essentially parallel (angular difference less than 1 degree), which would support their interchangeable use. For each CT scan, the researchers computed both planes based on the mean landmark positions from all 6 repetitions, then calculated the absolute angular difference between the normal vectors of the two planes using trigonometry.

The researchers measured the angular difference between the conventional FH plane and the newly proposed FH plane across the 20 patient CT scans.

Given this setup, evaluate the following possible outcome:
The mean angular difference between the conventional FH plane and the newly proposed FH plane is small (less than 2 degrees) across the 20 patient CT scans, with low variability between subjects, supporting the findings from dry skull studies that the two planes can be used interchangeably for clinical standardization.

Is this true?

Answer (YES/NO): NO